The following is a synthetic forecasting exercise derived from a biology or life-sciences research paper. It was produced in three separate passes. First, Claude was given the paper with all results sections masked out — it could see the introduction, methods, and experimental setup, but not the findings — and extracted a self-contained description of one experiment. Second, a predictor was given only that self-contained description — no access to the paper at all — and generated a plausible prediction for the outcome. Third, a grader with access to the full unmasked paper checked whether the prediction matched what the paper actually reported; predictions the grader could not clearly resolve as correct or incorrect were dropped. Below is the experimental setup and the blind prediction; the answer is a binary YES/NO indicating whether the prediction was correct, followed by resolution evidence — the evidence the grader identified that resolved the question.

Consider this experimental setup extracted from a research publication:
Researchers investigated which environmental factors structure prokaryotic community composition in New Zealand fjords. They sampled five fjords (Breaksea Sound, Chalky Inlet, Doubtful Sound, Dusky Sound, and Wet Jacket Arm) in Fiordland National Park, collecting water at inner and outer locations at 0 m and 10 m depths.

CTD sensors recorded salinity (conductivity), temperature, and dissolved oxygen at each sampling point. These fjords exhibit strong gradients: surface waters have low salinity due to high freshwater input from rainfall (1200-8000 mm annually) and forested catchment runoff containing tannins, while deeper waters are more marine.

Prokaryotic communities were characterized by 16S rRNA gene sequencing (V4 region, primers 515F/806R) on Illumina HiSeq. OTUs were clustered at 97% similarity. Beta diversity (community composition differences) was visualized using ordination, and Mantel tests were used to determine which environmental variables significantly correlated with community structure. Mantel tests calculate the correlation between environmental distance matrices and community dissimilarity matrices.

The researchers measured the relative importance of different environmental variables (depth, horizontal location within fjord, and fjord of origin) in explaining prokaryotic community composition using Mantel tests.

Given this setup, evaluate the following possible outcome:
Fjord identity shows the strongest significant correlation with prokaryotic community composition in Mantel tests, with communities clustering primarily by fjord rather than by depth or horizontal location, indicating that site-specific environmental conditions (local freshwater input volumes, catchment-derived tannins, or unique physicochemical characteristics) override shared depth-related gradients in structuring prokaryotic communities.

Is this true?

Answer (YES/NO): NO